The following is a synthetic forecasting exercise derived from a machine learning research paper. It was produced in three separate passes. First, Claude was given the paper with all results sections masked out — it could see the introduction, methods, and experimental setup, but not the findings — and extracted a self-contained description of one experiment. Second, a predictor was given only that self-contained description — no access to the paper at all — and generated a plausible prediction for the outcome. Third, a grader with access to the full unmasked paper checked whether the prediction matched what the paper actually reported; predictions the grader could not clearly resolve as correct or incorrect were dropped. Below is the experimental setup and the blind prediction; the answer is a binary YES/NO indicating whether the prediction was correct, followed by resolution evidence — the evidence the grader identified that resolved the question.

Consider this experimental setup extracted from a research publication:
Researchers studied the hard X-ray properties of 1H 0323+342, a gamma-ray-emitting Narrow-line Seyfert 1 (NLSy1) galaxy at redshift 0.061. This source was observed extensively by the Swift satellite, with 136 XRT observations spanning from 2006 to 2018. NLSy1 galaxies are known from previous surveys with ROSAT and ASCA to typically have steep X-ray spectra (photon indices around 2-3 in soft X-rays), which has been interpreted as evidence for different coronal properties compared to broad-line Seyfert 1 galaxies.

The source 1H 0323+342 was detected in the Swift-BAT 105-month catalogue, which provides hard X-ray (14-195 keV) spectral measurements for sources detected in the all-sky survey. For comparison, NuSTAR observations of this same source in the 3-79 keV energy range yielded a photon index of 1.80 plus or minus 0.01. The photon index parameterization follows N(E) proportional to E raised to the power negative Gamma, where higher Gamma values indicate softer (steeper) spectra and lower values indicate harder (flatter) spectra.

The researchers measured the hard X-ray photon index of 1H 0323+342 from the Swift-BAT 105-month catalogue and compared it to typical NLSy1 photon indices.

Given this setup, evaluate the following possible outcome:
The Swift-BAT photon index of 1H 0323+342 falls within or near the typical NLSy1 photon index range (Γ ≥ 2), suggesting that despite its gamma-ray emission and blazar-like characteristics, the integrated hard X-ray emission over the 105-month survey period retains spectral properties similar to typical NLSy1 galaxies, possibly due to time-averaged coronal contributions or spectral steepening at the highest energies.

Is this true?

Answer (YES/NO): NO